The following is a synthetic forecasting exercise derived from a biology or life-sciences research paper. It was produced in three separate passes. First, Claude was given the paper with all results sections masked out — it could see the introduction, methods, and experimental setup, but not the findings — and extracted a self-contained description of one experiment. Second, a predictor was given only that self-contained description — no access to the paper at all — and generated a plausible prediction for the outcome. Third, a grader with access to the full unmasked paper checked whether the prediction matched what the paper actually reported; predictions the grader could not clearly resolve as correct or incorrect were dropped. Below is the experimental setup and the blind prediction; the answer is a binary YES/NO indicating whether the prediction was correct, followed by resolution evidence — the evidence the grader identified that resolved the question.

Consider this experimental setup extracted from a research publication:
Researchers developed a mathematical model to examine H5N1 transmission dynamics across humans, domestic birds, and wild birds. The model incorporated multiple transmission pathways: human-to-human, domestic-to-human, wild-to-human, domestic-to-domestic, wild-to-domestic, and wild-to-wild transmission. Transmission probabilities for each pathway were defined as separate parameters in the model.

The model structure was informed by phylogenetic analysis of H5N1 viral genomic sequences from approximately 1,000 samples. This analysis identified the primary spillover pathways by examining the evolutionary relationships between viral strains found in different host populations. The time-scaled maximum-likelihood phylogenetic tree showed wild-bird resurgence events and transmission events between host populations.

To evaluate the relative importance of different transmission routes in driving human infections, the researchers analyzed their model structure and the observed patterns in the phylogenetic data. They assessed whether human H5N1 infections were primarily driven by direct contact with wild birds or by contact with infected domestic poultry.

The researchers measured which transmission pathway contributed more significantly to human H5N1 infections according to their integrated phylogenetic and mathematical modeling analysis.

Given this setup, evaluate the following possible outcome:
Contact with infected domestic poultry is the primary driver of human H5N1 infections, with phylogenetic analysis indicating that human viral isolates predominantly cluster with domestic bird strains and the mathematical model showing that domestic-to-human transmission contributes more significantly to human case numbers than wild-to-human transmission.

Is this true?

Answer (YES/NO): YES